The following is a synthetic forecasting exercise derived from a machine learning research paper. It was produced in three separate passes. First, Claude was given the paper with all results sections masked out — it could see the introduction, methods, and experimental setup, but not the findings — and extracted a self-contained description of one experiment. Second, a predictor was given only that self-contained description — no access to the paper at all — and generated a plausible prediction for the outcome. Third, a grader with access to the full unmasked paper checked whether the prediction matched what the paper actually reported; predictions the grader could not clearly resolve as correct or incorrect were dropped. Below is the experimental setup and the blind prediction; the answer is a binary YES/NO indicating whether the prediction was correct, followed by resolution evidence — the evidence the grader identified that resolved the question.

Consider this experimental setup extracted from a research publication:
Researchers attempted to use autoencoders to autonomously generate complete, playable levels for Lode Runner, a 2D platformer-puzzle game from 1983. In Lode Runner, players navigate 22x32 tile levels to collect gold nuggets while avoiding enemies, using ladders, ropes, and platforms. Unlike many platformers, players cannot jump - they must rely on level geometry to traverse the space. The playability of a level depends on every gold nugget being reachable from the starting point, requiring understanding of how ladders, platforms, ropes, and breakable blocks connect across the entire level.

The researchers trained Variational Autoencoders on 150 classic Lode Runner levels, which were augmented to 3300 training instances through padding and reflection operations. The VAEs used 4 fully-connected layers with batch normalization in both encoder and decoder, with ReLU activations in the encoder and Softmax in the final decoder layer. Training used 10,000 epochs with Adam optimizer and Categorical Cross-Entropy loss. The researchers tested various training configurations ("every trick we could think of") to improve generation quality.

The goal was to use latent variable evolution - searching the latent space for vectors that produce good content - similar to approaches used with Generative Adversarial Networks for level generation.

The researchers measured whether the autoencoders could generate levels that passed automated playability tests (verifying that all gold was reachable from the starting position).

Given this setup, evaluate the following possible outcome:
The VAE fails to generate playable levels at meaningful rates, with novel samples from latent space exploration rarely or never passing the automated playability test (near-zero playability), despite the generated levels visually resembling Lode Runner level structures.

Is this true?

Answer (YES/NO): YES